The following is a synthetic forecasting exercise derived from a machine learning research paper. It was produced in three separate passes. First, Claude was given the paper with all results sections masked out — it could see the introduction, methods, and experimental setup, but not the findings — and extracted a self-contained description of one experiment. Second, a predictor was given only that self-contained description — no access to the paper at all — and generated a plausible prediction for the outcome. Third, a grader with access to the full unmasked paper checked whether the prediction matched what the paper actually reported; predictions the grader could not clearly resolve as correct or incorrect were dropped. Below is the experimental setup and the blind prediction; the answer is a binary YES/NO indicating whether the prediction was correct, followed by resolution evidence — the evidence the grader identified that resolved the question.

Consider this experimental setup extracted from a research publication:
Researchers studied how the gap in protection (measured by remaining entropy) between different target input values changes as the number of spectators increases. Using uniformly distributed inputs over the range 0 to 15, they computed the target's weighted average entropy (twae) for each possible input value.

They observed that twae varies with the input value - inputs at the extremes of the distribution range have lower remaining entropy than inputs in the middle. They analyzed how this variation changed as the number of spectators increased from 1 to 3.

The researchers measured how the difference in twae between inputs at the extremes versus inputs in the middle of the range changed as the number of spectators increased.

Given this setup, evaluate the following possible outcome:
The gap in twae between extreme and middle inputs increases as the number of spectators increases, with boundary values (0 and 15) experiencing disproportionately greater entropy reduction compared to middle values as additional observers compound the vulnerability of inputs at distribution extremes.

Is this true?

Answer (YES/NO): NO